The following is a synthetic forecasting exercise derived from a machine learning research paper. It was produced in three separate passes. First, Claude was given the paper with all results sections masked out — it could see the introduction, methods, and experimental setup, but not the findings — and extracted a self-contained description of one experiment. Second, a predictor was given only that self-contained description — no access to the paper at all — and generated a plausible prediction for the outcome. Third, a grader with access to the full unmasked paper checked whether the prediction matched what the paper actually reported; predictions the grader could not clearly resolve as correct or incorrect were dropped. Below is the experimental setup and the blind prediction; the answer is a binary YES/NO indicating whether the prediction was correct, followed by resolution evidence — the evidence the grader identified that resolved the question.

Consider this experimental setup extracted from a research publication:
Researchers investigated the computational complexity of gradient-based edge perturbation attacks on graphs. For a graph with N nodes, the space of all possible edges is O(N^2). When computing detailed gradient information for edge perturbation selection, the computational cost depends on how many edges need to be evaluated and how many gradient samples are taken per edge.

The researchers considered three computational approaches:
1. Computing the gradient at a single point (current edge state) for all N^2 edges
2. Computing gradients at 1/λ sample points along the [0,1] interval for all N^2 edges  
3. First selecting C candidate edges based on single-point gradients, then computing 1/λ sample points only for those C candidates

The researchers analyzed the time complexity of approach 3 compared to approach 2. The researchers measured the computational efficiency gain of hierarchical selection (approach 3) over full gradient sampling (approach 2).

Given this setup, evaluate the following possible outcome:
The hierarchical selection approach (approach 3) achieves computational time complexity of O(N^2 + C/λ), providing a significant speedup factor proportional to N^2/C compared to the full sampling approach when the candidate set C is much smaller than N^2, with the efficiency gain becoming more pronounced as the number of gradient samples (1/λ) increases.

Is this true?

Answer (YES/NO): NO